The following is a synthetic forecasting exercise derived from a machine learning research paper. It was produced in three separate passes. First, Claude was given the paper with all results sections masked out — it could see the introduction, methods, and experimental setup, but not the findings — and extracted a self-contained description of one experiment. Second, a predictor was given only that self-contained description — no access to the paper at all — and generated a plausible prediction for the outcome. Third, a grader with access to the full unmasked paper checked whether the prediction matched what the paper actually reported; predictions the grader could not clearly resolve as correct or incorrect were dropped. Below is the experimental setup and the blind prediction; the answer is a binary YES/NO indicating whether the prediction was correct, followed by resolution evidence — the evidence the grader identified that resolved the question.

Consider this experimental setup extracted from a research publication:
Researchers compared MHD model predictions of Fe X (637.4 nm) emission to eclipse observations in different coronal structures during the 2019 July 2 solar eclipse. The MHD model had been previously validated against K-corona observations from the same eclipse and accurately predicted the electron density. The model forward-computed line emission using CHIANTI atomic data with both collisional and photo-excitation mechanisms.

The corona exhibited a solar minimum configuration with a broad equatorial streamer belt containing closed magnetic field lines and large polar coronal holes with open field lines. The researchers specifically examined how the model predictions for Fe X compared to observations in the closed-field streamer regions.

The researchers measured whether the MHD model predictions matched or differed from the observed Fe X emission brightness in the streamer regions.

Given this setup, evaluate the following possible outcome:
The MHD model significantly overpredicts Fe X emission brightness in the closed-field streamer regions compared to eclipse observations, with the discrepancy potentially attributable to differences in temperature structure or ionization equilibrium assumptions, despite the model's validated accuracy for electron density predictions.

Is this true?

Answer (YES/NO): NO